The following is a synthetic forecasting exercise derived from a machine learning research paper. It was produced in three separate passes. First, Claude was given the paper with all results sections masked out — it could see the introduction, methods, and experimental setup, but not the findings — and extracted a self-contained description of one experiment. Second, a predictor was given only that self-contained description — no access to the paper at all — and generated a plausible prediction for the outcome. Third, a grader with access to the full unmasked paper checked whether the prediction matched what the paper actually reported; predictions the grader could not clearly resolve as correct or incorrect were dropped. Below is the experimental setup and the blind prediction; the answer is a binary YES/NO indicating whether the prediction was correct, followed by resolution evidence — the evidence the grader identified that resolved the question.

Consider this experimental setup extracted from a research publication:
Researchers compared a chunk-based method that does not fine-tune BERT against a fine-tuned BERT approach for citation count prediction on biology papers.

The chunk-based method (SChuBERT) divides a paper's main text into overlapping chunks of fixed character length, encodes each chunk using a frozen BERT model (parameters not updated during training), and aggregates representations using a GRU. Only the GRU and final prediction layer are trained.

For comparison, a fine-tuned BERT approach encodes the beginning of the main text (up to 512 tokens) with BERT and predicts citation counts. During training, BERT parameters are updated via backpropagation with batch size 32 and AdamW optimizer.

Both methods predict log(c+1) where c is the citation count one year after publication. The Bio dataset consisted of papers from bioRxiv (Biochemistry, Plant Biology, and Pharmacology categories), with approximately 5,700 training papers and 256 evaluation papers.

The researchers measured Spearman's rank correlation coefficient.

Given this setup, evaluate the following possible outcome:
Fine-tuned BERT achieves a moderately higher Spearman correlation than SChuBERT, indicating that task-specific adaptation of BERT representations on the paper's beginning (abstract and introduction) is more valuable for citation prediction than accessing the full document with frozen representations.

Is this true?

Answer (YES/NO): NO